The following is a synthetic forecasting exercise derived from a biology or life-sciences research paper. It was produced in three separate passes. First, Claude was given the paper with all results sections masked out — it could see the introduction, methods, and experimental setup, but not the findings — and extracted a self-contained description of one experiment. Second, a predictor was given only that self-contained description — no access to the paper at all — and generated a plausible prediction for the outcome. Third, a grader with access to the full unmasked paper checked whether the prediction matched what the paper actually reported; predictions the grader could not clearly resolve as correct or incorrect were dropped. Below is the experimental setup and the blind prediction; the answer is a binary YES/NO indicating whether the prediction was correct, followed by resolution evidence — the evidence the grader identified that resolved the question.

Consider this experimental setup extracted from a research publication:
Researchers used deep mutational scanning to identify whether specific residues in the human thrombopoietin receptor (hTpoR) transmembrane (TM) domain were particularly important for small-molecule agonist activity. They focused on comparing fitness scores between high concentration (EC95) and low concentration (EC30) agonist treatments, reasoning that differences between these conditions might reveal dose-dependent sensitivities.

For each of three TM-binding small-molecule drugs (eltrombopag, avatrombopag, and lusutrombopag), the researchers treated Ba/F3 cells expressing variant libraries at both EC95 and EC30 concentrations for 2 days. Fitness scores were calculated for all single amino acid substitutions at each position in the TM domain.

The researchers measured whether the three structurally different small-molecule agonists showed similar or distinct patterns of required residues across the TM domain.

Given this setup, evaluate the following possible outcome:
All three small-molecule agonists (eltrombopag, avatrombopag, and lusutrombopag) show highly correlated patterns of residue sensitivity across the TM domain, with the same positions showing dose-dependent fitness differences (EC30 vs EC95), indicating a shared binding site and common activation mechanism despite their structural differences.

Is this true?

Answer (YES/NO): YES